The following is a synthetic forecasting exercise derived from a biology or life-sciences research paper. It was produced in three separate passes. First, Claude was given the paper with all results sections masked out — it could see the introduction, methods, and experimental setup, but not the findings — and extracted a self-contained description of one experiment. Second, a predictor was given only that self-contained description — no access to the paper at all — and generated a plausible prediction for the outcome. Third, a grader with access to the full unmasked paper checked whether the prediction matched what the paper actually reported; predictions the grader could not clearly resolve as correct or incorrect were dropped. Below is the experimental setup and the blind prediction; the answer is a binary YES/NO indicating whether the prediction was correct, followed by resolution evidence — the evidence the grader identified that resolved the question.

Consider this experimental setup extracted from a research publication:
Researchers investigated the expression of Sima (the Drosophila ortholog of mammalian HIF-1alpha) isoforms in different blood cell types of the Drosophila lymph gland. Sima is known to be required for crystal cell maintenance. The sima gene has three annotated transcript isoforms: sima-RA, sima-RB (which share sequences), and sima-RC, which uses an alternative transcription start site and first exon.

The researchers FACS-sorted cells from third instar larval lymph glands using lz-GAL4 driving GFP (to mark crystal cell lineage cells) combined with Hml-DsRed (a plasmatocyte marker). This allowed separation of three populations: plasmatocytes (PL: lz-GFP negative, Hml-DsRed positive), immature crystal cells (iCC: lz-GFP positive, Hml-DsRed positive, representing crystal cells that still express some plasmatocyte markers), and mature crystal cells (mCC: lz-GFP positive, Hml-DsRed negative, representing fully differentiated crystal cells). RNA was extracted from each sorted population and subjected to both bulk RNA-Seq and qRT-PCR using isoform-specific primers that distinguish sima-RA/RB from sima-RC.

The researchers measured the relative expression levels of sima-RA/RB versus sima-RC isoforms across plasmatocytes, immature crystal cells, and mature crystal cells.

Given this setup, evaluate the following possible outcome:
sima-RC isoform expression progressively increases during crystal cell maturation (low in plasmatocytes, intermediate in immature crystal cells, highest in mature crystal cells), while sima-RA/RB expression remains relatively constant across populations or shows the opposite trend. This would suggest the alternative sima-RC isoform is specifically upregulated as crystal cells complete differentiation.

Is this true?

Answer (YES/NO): YES